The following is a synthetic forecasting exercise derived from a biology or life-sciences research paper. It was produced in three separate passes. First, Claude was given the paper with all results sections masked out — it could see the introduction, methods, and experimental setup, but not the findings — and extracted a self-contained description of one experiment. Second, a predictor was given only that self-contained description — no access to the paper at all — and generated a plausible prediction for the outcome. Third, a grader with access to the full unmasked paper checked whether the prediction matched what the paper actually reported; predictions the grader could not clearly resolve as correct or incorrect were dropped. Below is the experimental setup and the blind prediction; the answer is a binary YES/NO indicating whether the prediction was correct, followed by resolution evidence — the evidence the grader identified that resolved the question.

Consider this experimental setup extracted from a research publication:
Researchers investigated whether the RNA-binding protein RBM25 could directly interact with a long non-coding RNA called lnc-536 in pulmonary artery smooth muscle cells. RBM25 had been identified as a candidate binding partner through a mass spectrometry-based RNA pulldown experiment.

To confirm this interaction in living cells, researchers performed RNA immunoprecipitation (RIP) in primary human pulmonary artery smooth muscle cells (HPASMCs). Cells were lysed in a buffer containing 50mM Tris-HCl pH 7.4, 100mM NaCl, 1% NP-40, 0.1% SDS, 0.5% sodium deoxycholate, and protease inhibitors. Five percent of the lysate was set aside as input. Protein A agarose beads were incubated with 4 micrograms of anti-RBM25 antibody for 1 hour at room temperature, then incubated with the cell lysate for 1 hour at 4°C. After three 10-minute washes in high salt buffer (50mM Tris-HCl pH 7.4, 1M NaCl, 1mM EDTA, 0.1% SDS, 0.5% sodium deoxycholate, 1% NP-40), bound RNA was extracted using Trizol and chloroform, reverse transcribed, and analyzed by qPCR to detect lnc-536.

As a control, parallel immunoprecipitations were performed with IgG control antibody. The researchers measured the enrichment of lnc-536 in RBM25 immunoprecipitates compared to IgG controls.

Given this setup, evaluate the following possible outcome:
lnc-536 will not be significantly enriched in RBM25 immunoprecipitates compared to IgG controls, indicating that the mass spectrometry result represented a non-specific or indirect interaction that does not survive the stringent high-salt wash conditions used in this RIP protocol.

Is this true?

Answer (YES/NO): NO